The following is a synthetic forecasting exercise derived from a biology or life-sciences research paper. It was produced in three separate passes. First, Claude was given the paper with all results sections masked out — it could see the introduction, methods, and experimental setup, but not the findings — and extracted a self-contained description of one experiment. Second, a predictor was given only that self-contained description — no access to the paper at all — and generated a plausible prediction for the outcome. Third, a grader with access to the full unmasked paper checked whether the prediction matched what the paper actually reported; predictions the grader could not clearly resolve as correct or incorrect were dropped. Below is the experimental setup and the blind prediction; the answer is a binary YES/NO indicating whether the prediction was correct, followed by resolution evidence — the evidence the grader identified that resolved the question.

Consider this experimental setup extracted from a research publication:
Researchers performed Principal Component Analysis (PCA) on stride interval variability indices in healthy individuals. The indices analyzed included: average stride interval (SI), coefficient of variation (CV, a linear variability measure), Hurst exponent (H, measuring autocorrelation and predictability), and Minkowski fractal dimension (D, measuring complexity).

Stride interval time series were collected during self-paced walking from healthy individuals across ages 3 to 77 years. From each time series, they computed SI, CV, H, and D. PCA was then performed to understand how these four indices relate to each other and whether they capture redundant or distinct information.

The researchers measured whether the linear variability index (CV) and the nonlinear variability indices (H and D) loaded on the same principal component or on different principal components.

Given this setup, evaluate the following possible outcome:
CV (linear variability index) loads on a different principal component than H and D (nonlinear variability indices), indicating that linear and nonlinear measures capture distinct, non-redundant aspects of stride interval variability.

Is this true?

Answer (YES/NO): YES